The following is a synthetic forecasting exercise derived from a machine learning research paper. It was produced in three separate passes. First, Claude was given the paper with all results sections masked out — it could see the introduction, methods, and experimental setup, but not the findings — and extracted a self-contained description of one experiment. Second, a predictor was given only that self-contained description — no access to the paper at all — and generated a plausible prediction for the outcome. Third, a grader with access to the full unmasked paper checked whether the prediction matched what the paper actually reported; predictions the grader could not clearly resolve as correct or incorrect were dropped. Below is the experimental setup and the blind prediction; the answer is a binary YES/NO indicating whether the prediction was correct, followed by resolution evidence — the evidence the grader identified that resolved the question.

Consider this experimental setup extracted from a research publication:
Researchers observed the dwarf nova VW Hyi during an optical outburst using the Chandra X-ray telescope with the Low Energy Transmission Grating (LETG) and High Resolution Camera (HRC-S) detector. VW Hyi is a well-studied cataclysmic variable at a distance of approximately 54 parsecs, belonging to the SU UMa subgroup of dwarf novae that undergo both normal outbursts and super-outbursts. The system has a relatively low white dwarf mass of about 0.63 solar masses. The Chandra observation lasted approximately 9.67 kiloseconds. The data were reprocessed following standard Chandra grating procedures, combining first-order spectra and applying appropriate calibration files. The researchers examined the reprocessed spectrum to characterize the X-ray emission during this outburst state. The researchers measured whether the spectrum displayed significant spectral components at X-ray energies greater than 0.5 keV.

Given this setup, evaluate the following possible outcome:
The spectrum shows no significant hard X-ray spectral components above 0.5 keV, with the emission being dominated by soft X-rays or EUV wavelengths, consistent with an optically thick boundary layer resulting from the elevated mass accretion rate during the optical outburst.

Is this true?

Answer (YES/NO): YES